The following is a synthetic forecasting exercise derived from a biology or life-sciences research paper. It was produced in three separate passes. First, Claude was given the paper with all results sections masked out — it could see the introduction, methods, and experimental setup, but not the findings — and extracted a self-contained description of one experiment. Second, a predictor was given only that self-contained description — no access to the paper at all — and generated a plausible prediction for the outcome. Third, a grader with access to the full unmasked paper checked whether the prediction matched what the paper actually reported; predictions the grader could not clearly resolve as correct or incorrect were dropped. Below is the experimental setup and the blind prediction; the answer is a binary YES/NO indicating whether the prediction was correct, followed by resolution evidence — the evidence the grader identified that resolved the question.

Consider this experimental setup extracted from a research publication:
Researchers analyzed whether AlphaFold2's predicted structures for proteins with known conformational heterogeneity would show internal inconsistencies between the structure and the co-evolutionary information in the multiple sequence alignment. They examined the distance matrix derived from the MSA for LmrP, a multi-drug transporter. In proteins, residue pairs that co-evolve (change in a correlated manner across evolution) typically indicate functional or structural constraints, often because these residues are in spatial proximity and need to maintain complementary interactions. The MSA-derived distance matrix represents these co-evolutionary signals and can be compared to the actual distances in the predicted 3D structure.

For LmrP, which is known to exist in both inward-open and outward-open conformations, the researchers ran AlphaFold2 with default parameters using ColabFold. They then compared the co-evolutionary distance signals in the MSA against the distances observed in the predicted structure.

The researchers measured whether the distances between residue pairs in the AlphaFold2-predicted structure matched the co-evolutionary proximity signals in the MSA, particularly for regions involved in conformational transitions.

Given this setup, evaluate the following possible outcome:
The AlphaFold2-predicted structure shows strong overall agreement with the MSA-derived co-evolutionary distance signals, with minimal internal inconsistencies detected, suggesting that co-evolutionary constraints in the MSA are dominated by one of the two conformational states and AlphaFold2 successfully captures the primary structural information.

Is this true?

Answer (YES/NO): NO